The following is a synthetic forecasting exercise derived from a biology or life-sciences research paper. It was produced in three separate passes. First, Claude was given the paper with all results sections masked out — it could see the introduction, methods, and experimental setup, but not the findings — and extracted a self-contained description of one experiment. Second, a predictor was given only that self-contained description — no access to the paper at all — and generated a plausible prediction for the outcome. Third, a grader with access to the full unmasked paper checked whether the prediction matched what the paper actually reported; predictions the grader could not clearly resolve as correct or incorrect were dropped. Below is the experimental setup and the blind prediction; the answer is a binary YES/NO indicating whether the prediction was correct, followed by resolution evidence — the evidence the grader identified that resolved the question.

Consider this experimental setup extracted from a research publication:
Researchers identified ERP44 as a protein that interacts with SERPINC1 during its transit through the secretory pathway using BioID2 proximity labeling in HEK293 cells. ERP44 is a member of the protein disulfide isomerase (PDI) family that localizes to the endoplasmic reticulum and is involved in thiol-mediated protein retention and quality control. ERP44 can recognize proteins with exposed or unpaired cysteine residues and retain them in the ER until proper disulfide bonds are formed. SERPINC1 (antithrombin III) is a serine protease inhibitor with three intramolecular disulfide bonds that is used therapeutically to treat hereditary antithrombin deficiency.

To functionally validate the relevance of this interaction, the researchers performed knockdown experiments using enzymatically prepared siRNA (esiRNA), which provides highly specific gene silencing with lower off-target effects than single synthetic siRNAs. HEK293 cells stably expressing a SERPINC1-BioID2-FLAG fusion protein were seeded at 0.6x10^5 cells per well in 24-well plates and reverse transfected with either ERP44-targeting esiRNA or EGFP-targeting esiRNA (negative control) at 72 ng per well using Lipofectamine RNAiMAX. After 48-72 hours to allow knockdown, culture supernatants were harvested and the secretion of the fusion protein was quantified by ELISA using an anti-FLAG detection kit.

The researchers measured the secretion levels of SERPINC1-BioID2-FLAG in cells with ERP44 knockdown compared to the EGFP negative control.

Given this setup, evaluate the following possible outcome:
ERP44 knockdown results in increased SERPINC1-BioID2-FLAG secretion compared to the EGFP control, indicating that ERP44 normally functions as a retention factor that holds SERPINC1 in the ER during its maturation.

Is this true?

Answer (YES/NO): NO